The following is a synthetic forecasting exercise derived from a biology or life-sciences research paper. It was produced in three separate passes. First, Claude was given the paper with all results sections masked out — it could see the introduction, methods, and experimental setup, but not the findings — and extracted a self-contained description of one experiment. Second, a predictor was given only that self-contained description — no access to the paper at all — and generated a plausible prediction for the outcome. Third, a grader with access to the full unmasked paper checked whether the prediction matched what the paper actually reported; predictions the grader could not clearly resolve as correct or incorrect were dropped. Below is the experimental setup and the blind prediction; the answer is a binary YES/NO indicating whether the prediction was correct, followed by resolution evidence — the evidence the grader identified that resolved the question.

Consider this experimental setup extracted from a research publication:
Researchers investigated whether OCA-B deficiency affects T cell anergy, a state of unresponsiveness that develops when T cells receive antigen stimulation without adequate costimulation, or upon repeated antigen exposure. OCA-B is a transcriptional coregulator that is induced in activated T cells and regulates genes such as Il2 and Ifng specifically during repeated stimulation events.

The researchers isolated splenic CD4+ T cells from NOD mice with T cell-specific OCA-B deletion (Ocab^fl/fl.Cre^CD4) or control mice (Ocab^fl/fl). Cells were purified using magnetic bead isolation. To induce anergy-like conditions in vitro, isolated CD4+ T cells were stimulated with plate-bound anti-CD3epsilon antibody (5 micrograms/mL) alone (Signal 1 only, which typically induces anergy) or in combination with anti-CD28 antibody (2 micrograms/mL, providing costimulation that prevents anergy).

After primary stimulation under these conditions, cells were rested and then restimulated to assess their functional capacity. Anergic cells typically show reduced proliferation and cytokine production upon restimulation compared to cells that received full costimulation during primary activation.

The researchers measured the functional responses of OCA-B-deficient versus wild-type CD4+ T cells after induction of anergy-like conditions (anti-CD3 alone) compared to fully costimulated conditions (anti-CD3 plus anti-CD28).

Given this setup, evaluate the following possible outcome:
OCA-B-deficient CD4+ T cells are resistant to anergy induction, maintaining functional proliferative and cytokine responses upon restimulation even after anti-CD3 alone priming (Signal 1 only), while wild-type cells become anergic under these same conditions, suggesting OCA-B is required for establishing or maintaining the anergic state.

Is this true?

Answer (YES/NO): NO